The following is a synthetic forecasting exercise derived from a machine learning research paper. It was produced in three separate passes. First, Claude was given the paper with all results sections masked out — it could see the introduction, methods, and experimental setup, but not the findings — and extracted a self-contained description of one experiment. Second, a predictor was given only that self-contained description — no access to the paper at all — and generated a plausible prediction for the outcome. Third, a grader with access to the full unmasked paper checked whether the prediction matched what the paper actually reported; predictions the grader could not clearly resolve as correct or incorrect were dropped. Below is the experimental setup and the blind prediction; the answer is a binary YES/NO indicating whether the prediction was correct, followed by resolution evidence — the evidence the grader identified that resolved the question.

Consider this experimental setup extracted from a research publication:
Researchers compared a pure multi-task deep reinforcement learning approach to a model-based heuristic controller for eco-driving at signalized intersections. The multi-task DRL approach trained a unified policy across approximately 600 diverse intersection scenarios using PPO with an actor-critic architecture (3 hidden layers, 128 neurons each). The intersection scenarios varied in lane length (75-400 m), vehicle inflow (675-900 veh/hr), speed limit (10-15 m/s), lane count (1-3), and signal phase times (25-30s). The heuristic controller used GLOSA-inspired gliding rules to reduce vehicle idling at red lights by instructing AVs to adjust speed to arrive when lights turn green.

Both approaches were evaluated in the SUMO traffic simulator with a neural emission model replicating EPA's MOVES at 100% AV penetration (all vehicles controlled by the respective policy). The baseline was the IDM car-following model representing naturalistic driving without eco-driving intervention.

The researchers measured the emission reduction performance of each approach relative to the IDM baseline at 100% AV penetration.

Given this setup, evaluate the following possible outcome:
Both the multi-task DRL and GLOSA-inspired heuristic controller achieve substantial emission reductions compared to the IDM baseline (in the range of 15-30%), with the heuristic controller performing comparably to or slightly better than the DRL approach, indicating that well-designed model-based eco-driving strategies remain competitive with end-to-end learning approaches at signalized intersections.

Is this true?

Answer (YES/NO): NO